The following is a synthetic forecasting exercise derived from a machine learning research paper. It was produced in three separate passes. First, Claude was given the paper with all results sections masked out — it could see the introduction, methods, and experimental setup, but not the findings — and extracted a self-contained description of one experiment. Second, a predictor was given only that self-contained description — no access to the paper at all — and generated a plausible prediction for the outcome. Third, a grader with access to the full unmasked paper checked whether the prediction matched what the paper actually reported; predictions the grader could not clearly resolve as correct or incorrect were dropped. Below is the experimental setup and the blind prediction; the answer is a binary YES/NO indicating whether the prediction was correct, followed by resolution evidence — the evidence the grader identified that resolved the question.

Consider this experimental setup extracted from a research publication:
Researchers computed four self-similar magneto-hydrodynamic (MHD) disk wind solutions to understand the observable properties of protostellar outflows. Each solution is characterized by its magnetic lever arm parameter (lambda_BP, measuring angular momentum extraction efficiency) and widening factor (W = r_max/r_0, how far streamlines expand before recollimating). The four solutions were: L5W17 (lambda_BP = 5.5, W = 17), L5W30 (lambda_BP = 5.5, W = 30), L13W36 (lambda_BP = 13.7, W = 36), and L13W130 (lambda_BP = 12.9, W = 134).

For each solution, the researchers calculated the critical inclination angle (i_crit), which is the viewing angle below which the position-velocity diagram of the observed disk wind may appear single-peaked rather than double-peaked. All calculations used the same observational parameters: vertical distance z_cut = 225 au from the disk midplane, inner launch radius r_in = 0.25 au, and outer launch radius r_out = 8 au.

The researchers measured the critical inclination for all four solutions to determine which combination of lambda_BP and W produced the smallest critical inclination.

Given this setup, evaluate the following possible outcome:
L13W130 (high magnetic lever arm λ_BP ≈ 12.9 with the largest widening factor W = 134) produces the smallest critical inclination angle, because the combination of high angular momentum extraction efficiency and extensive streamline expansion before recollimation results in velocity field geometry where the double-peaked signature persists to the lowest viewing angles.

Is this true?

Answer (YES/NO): YES